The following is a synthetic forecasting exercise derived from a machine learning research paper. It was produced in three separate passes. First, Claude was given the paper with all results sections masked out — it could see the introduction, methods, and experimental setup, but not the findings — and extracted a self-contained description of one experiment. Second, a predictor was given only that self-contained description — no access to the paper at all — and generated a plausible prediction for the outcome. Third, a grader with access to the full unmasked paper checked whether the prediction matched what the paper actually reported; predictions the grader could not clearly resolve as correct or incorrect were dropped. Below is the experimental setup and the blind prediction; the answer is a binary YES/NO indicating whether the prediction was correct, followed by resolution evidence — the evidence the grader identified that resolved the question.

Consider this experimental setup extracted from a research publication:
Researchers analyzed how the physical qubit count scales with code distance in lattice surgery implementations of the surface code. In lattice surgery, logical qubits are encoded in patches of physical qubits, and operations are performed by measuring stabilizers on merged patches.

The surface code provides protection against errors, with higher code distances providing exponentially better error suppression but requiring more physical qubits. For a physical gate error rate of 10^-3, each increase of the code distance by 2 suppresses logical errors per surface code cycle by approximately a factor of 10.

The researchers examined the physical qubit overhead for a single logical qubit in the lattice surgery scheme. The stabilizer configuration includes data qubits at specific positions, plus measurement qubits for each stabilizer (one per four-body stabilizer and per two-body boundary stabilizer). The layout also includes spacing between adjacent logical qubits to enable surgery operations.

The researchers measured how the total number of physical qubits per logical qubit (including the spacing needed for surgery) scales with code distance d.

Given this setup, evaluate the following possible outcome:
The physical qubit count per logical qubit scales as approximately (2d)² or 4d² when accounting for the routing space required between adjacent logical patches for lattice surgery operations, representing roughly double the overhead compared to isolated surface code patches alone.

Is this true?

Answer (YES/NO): NO